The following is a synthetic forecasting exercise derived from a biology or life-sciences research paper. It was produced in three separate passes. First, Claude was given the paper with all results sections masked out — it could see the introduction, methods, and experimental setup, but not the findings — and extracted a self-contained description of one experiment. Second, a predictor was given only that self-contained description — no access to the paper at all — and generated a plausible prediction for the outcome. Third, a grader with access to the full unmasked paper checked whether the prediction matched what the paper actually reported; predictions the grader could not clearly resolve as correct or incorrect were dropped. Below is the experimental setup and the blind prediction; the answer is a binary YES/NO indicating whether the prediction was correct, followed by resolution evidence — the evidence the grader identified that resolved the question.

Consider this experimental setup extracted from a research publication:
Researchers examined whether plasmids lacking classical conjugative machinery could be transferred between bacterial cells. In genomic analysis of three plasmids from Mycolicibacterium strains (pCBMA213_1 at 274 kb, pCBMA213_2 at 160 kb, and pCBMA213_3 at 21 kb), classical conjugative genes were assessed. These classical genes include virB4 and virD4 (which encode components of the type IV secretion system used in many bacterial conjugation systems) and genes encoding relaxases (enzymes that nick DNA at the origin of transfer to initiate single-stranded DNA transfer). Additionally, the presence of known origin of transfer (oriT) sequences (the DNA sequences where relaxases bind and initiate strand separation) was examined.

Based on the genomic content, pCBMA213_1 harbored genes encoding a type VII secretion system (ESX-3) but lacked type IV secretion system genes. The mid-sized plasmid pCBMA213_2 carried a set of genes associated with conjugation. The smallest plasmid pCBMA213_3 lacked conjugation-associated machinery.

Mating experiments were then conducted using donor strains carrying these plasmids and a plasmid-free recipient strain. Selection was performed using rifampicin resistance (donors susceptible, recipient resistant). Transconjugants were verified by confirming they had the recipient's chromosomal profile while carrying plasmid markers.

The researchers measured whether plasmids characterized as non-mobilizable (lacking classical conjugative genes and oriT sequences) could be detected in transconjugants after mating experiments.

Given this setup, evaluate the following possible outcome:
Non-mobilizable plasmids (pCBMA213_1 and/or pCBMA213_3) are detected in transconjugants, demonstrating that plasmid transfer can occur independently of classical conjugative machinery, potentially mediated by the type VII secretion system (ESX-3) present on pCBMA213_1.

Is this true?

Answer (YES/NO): NO